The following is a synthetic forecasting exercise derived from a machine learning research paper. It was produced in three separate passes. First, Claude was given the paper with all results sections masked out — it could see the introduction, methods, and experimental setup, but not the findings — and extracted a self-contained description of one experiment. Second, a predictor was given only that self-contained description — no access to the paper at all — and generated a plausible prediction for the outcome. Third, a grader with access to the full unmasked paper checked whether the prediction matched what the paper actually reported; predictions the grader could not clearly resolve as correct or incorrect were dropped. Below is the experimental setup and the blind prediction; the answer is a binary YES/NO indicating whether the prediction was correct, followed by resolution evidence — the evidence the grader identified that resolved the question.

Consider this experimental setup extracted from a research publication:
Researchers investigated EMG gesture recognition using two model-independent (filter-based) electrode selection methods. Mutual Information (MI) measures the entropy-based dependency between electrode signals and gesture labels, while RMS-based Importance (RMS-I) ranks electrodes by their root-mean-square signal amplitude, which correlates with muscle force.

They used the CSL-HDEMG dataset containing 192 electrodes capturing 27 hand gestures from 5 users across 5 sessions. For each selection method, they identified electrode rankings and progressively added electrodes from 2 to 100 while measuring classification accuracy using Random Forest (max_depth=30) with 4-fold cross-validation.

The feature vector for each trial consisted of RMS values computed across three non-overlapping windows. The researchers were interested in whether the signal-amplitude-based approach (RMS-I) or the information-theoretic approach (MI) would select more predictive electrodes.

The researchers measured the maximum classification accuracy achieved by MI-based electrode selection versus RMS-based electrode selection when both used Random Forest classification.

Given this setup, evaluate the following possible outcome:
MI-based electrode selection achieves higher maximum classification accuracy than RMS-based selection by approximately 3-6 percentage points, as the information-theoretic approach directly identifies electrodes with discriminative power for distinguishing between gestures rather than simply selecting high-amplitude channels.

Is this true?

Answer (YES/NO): NO